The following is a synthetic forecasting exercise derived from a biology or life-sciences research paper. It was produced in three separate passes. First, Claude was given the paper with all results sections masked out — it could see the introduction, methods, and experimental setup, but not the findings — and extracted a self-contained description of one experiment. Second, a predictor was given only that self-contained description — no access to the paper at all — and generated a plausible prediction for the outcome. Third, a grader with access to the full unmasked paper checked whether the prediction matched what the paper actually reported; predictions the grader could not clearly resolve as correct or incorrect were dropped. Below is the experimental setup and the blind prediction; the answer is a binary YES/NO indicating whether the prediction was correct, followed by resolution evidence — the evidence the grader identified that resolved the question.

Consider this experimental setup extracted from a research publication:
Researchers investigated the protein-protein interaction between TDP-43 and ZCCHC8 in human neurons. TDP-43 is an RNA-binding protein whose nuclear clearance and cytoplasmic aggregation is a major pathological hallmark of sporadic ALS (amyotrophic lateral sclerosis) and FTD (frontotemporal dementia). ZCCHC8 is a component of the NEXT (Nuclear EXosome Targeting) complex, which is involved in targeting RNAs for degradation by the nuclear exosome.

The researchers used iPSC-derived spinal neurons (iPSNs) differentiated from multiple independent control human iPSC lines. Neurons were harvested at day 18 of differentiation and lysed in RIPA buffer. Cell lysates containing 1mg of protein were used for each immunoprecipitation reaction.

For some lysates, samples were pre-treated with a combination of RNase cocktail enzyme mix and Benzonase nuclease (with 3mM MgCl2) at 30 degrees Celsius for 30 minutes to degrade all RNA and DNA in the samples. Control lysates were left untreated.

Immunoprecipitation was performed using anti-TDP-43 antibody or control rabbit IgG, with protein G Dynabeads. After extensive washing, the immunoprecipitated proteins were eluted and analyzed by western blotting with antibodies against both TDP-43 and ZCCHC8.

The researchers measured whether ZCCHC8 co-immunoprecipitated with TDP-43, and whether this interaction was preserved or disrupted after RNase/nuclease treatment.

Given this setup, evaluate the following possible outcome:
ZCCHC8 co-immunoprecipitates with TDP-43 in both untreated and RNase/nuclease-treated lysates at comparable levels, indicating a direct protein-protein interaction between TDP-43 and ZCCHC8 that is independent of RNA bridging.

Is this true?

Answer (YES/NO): YES